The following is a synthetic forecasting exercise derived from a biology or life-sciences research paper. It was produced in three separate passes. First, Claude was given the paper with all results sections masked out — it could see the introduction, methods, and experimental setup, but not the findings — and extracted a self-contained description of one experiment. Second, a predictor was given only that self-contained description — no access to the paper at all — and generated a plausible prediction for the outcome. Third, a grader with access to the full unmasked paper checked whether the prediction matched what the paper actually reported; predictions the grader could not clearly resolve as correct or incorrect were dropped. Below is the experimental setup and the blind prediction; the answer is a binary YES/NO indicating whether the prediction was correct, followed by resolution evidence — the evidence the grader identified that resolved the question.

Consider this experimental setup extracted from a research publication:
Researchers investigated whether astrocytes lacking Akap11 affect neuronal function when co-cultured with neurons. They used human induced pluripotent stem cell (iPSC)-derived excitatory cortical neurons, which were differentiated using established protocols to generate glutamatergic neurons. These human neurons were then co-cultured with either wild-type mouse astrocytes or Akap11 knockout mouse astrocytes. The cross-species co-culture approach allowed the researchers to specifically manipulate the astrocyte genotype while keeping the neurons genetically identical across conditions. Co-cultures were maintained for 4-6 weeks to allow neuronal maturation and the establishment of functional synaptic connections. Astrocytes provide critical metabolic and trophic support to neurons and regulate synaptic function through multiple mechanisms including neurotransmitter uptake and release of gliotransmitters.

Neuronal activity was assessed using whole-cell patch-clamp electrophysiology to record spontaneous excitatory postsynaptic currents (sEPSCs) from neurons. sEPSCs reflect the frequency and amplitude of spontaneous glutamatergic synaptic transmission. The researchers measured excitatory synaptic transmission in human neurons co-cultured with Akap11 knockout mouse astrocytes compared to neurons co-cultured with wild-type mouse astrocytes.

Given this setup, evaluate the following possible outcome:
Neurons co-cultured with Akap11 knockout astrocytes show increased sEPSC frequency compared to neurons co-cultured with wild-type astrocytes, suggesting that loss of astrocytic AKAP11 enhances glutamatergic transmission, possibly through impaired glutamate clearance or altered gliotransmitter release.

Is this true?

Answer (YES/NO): YES